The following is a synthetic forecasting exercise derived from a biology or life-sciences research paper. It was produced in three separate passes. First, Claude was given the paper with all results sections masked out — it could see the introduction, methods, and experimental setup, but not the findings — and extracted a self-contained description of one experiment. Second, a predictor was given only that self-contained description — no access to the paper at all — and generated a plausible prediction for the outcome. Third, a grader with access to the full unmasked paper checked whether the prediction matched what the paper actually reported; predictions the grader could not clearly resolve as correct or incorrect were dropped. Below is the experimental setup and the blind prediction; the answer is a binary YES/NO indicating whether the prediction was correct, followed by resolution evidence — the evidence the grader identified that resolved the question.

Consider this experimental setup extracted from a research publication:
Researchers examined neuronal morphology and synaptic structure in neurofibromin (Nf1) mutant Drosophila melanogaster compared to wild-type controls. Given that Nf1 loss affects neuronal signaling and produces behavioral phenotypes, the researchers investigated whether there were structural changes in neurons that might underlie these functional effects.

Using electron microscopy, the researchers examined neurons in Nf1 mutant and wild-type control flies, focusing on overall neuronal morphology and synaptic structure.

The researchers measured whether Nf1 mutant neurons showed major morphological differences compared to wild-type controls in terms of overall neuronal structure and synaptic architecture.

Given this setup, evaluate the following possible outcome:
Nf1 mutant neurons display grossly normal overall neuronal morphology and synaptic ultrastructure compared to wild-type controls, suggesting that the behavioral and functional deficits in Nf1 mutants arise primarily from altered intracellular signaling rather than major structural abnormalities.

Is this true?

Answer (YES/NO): YES